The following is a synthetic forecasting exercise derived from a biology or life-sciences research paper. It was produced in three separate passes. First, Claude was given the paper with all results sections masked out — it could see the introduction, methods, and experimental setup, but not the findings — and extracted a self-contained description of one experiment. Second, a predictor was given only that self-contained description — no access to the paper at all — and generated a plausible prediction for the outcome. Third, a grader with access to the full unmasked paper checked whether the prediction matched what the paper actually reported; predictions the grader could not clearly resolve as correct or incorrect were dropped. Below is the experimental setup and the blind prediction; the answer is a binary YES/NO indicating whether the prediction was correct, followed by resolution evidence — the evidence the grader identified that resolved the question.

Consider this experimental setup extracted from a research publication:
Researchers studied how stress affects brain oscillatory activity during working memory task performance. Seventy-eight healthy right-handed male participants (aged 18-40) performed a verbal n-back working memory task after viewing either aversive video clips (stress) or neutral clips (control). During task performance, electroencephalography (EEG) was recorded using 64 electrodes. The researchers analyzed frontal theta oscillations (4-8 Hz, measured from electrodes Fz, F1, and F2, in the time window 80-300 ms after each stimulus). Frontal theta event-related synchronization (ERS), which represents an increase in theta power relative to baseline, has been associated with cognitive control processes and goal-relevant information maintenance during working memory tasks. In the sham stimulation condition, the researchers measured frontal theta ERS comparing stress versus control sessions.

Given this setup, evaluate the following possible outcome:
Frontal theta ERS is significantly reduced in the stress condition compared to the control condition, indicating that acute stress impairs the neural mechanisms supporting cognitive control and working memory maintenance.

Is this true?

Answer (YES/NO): NO